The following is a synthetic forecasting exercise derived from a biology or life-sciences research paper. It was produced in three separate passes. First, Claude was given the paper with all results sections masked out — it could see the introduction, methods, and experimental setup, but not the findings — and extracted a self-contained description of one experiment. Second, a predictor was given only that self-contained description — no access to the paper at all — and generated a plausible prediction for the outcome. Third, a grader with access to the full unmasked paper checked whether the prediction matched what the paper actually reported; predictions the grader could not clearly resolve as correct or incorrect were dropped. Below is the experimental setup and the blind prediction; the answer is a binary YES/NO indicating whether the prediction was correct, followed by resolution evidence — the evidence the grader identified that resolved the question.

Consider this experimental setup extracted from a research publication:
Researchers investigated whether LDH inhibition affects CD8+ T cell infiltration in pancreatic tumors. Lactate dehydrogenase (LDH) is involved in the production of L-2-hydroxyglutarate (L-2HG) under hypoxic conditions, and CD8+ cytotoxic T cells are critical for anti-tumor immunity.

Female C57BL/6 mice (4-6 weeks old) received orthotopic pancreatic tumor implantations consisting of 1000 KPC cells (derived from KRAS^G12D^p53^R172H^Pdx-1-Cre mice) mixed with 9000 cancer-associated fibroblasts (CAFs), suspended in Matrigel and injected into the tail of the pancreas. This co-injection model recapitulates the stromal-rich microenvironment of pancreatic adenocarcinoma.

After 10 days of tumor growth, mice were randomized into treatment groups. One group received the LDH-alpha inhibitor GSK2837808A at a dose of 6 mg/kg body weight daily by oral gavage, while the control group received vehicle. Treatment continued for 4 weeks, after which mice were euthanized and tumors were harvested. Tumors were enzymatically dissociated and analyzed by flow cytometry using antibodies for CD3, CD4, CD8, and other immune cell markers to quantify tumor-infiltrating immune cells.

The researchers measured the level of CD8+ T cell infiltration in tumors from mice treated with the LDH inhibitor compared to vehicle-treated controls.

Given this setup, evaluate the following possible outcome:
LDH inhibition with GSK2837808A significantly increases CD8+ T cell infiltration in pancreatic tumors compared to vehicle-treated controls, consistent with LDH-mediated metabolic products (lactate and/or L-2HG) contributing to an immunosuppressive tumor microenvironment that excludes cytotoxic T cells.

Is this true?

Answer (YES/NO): YES